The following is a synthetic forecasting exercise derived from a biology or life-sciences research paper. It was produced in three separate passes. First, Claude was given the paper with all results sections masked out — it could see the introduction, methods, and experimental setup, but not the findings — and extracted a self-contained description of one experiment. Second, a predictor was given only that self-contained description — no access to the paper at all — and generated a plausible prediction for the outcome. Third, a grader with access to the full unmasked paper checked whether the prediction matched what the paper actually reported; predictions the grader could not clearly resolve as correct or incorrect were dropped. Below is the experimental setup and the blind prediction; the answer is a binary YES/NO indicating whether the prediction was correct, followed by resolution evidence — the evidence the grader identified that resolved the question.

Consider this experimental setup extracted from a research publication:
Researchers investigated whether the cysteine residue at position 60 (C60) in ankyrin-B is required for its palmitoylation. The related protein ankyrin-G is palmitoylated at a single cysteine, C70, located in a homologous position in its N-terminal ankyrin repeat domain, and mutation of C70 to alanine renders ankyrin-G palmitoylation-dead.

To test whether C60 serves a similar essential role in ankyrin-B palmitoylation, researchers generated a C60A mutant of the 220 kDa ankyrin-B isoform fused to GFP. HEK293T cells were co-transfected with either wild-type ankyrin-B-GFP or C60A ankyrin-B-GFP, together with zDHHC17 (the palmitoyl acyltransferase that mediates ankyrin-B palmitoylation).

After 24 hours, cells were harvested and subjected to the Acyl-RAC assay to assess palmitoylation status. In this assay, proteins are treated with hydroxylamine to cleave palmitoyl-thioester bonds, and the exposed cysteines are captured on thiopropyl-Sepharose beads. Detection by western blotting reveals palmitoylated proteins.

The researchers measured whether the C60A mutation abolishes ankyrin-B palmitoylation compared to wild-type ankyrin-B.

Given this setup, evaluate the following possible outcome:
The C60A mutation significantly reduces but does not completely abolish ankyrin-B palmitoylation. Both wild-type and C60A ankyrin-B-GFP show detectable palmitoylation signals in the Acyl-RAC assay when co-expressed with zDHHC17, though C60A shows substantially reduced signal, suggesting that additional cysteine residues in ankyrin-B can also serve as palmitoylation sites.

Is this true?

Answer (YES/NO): YES